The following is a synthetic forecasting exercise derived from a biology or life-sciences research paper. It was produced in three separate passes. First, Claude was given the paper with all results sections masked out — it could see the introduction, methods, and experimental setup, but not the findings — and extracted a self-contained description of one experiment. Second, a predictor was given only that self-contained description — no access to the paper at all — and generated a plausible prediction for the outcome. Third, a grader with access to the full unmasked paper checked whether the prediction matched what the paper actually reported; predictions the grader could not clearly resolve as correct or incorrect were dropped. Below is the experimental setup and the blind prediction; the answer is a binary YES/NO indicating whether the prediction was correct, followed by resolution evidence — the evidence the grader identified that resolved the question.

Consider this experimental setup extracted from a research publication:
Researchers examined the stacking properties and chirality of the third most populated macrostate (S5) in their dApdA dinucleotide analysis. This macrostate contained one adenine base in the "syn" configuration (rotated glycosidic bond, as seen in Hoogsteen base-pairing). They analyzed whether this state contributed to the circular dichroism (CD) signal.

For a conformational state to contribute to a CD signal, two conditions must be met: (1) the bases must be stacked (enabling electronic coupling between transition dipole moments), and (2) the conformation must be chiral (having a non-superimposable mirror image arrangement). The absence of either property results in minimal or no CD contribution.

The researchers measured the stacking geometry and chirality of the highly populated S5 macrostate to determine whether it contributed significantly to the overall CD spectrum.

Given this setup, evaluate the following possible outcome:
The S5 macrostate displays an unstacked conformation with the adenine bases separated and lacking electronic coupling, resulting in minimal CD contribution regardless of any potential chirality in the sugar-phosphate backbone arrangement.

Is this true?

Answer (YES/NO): NO